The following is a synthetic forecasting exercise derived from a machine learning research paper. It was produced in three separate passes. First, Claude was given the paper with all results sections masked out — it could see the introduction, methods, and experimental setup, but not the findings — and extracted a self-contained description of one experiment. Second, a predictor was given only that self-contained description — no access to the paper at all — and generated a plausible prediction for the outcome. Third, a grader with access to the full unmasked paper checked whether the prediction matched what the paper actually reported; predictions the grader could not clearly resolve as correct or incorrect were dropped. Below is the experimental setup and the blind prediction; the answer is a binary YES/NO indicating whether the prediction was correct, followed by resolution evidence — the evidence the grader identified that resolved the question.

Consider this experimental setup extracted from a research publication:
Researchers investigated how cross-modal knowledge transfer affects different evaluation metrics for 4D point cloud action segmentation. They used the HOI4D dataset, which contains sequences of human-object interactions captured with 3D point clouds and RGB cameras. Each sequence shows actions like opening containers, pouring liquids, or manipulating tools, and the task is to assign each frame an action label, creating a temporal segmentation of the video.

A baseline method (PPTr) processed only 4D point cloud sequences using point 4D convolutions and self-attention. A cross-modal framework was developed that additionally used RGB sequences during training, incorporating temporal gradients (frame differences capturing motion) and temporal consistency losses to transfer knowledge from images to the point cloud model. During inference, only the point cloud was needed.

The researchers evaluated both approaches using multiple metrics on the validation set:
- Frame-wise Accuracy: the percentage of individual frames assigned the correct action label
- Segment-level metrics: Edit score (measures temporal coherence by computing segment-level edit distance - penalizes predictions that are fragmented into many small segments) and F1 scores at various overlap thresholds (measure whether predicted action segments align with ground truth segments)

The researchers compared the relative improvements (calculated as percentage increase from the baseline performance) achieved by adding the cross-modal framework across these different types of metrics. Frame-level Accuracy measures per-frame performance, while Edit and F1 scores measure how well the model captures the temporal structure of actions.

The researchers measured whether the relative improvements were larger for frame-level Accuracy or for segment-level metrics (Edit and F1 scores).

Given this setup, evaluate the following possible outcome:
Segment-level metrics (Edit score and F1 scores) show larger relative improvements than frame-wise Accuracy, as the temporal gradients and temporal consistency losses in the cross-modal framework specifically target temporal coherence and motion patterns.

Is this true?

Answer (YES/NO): YES